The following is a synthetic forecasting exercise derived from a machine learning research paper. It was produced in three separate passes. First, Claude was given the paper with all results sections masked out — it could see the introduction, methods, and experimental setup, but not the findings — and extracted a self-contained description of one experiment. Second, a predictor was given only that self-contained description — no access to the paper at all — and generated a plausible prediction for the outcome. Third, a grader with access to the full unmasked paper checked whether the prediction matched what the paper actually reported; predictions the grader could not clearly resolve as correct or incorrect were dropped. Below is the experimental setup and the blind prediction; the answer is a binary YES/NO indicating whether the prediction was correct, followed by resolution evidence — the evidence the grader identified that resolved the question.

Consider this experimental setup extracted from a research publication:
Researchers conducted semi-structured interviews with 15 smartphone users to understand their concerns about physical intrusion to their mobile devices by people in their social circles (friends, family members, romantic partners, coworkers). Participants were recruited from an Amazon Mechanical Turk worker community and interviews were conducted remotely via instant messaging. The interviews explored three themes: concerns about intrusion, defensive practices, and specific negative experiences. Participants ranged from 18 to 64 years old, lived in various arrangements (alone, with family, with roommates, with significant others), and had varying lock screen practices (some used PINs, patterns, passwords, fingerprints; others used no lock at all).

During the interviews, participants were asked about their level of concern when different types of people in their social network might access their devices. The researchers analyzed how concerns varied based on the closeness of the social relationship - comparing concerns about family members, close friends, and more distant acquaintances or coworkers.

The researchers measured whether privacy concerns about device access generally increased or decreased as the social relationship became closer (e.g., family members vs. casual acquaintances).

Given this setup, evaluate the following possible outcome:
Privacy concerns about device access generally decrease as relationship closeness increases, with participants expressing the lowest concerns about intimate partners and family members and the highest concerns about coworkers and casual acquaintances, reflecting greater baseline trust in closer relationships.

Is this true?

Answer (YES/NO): NO